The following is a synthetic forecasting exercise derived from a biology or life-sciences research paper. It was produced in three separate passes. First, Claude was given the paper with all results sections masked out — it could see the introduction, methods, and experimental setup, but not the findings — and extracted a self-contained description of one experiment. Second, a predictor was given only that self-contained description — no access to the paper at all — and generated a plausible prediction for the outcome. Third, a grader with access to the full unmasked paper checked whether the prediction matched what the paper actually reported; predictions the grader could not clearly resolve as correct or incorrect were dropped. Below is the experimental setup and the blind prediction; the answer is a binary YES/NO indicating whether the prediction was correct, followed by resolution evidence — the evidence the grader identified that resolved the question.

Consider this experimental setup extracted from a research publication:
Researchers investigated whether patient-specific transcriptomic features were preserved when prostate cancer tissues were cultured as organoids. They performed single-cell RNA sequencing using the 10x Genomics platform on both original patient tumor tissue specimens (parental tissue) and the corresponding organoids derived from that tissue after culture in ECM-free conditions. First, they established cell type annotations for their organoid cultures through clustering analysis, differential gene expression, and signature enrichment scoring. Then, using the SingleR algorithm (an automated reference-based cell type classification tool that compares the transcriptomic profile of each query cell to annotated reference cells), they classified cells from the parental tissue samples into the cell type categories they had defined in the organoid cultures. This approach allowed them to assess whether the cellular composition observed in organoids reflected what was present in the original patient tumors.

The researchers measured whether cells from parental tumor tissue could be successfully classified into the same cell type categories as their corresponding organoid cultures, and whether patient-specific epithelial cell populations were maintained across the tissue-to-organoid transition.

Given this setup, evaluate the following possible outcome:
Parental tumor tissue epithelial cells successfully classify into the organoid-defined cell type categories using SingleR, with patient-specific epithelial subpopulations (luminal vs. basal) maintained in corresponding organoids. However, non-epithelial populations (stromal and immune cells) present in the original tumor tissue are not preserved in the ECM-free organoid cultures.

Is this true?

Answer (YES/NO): YES